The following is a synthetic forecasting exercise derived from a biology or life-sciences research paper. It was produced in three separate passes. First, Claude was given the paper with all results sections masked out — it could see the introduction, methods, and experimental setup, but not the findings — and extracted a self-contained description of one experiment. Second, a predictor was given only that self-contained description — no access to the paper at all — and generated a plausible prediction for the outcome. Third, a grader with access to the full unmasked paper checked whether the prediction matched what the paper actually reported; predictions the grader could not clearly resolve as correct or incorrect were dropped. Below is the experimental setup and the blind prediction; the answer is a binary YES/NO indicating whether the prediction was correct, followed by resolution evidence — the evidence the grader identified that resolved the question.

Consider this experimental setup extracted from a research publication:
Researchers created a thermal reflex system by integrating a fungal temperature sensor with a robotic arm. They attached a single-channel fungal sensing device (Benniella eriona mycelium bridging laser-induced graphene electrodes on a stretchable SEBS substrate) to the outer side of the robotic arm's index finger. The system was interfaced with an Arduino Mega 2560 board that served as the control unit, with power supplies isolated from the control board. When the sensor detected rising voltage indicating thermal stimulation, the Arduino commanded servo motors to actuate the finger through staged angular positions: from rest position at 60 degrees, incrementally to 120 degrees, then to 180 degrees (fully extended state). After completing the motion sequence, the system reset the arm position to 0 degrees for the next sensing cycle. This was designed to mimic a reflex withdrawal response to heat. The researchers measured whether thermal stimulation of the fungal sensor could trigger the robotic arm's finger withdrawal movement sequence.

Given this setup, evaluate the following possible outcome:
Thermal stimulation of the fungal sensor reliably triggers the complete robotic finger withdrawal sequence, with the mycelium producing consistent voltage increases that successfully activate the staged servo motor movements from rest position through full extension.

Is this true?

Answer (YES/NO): YES